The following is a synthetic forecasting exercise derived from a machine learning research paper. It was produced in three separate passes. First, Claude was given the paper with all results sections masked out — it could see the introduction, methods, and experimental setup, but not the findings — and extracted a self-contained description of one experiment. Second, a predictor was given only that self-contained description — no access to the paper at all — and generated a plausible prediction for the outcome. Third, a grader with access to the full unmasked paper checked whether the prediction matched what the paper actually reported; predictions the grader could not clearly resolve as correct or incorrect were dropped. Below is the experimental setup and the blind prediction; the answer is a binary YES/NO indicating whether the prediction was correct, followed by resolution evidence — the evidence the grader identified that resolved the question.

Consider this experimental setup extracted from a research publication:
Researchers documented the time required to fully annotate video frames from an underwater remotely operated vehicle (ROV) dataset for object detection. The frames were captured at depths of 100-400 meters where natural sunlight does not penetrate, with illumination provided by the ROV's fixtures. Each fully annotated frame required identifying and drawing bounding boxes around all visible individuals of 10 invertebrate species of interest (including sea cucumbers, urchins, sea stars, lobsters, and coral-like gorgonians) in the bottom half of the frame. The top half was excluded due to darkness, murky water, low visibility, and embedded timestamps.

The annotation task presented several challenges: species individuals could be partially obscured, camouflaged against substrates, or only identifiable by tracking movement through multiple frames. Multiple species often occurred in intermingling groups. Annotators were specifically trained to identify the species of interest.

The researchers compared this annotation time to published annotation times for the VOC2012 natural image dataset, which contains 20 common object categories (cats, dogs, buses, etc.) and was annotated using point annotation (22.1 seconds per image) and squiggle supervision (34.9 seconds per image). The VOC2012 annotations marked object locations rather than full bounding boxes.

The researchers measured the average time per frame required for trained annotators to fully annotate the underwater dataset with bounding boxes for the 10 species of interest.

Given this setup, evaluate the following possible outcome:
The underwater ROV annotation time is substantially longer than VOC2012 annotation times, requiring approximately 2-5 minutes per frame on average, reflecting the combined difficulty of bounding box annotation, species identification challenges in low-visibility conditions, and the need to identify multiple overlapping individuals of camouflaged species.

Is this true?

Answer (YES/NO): YES